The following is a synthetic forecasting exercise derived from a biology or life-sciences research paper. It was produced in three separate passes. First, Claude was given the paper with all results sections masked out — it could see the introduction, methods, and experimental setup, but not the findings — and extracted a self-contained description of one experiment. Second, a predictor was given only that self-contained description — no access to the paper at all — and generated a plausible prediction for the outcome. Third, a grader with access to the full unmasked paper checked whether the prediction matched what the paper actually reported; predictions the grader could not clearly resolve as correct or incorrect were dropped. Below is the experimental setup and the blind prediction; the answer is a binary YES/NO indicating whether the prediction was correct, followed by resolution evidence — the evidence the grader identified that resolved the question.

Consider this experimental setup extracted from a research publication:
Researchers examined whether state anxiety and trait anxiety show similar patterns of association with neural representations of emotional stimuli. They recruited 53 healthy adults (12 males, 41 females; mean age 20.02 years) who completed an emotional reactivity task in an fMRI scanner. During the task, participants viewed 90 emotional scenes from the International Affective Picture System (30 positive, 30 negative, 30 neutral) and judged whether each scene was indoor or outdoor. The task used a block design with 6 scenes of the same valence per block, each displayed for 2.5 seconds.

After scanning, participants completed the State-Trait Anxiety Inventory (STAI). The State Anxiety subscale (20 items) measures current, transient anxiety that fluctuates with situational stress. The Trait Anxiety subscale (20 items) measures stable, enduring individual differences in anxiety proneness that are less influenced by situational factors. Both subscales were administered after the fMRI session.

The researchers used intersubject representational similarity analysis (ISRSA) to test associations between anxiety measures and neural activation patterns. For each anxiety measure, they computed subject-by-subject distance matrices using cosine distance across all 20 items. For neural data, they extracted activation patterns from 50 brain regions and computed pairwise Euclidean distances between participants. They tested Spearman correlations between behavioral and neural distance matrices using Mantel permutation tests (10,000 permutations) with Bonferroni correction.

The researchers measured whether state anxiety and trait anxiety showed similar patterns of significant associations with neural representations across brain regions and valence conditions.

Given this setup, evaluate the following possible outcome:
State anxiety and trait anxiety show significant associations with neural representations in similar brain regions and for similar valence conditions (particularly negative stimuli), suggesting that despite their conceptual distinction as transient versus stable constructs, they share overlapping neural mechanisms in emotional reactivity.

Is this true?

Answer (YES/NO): NO